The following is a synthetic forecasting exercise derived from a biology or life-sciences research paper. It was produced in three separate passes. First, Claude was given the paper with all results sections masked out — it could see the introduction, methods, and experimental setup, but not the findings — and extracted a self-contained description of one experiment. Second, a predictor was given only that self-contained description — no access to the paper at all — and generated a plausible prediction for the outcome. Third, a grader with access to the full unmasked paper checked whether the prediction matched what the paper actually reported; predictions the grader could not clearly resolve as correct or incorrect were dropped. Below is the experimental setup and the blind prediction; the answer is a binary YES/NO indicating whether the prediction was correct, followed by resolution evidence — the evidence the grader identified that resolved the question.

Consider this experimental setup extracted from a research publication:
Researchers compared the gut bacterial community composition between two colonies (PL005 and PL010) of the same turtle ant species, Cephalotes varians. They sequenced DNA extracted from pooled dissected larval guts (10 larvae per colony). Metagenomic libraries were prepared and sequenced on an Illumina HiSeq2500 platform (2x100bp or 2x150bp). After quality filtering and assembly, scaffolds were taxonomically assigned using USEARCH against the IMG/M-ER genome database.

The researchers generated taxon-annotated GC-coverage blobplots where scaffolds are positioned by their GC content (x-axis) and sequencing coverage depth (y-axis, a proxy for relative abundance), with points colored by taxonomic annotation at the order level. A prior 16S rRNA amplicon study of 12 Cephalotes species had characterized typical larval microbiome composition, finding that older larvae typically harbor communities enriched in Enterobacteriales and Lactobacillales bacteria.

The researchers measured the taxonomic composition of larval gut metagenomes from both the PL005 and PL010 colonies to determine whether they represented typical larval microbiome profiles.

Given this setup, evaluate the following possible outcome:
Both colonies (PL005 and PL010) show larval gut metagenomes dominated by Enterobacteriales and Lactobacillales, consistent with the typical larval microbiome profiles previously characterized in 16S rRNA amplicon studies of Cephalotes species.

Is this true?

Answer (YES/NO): NO